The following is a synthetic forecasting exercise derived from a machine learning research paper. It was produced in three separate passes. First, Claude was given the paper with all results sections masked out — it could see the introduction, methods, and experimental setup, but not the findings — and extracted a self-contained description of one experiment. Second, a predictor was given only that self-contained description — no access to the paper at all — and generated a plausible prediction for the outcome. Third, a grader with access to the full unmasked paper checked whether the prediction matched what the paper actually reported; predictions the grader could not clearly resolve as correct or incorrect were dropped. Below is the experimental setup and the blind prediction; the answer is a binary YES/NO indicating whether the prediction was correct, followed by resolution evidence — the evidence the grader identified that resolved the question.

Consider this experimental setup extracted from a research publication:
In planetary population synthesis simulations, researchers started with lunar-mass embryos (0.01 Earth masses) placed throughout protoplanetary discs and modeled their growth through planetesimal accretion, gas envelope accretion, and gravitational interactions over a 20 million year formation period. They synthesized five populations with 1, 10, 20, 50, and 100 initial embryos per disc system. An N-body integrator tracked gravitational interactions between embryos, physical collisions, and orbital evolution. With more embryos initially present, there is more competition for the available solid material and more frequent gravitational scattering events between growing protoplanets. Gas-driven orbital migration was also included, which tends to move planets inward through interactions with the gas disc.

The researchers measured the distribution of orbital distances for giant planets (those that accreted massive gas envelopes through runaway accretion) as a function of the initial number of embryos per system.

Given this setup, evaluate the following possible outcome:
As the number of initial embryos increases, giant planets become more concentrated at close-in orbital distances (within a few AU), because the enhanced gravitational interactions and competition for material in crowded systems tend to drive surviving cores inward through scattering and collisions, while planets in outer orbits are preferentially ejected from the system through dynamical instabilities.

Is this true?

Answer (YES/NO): NO